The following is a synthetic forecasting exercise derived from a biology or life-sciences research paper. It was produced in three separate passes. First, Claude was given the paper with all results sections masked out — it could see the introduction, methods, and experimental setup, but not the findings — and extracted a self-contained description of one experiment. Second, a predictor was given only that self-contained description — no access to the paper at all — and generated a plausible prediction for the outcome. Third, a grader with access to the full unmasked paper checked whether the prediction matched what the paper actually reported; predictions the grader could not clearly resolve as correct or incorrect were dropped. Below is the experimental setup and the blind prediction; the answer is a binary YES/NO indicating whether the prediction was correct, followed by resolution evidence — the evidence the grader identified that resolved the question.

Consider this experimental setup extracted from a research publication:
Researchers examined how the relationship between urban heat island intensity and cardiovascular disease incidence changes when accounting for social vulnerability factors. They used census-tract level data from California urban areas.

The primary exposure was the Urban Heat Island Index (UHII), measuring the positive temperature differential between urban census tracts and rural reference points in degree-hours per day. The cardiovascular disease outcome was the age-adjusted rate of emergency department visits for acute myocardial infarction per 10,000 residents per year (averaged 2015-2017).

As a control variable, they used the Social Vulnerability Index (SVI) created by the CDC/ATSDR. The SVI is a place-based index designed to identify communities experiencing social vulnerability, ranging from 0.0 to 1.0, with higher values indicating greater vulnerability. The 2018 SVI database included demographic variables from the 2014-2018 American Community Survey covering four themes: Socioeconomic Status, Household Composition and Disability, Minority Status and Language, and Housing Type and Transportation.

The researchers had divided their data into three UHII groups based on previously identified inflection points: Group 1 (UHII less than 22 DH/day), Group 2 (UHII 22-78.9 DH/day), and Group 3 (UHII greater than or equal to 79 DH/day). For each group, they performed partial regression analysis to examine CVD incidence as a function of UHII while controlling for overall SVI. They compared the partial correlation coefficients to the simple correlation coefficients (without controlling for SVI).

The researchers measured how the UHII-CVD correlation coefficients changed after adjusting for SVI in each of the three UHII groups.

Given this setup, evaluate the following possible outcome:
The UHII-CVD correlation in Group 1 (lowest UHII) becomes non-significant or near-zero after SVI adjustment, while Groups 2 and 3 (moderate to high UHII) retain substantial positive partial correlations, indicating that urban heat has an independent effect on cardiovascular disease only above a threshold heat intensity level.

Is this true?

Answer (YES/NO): NO